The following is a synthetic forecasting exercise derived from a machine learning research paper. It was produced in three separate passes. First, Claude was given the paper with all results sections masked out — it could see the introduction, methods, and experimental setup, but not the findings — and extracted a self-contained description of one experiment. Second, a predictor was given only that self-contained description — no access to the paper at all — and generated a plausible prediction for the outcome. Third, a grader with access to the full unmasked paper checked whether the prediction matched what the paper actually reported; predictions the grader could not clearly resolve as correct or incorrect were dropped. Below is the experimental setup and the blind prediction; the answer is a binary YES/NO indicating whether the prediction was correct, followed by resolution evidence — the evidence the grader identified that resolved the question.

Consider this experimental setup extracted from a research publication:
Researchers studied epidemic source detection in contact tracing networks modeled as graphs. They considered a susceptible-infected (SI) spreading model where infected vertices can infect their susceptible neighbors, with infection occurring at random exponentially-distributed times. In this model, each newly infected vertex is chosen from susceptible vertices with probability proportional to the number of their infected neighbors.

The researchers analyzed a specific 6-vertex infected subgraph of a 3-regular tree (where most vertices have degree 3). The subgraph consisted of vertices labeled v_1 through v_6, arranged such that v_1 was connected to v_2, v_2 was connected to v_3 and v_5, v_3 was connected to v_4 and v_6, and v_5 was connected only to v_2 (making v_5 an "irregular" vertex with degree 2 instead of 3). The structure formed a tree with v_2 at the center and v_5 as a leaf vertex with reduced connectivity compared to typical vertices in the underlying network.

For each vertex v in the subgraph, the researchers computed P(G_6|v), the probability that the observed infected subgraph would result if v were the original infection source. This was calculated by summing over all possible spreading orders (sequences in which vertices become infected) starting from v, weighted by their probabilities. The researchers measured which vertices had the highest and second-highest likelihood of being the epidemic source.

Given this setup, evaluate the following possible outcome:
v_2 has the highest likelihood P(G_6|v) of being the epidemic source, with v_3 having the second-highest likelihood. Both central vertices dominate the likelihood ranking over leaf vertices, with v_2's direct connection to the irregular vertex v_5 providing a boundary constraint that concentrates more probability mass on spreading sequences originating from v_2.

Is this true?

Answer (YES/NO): NO